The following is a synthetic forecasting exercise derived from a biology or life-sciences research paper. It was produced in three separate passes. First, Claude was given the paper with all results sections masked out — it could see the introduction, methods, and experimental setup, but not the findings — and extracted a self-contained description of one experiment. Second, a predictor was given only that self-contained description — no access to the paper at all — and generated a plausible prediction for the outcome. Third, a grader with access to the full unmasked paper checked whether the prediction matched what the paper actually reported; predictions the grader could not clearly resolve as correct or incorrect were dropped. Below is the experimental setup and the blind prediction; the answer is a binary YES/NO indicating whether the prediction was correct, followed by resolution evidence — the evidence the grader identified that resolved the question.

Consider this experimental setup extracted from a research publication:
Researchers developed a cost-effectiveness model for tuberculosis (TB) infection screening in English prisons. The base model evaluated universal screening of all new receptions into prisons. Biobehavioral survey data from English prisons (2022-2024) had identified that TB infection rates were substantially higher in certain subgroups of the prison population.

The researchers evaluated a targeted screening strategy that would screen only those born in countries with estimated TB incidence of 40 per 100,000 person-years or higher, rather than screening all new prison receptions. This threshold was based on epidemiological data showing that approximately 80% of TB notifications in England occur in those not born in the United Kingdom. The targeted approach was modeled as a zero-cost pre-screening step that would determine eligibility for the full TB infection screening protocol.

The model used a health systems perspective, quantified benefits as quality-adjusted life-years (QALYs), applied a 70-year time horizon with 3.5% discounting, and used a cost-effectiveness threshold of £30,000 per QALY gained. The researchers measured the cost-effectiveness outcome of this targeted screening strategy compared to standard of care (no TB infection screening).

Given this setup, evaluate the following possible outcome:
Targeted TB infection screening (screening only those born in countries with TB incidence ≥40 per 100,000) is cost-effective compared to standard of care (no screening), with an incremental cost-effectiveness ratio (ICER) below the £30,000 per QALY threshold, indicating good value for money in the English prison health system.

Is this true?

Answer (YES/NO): YES